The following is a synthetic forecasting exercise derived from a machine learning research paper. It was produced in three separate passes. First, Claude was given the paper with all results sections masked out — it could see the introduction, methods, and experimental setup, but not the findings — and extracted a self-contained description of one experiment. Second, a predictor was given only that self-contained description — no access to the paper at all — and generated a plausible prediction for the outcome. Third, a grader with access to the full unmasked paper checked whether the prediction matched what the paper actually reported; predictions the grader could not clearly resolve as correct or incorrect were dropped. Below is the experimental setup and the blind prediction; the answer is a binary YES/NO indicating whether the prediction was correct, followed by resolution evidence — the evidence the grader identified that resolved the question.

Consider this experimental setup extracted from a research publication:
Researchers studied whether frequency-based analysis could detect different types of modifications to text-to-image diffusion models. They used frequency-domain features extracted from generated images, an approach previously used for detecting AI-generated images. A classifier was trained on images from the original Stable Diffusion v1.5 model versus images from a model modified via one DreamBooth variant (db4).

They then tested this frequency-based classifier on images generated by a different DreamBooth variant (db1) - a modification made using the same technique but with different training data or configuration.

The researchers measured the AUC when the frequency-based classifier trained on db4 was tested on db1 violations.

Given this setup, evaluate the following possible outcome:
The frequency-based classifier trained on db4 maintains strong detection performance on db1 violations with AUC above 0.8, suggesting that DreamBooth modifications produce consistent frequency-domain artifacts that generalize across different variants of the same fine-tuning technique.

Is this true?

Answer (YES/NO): NO